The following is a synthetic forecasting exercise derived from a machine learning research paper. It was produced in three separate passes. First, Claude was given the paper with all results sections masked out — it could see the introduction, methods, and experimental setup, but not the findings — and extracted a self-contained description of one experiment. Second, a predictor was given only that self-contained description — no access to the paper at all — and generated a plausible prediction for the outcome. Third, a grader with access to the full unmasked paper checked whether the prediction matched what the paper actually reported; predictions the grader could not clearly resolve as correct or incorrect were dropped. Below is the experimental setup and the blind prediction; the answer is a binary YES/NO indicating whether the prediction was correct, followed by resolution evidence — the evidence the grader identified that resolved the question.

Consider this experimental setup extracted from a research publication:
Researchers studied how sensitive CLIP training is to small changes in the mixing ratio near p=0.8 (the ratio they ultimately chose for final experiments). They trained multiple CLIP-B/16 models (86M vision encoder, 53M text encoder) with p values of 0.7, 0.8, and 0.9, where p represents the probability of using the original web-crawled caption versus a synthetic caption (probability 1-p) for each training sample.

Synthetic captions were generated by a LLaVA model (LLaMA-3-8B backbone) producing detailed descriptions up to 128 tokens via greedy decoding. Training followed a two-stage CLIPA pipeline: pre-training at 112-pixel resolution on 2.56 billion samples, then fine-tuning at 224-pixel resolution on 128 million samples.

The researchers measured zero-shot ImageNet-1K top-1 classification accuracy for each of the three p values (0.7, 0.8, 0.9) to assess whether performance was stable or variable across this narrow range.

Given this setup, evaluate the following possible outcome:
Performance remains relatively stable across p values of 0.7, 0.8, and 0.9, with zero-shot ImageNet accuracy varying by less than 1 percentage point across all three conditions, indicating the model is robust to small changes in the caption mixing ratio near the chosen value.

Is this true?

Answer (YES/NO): YES